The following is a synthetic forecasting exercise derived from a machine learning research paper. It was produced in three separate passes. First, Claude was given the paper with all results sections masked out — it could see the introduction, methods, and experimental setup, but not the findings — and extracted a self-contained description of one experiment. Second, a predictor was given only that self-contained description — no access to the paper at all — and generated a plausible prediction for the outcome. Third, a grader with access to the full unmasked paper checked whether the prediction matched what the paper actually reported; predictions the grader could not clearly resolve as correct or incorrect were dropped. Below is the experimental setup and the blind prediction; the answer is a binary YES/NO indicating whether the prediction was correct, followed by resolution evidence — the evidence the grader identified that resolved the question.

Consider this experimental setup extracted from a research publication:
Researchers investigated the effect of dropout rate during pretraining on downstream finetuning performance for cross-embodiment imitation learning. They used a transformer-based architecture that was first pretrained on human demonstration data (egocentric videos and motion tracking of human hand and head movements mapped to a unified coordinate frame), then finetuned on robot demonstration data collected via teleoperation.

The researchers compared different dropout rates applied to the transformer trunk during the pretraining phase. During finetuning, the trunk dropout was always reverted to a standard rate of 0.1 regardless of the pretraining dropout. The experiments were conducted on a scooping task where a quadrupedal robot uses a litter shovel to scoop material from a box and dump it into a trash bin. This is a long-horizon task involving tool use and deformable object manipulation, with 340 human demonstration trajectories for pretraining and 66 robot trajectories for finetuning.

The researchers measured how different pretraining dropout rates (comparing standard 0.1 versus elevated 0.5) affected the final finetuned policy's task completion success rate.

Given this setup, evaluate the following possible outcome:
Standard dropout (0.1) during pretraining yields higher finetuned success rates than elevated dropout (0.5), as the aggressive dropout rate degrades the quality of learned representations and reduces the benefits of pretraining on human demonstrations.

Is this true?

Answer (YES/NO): NO